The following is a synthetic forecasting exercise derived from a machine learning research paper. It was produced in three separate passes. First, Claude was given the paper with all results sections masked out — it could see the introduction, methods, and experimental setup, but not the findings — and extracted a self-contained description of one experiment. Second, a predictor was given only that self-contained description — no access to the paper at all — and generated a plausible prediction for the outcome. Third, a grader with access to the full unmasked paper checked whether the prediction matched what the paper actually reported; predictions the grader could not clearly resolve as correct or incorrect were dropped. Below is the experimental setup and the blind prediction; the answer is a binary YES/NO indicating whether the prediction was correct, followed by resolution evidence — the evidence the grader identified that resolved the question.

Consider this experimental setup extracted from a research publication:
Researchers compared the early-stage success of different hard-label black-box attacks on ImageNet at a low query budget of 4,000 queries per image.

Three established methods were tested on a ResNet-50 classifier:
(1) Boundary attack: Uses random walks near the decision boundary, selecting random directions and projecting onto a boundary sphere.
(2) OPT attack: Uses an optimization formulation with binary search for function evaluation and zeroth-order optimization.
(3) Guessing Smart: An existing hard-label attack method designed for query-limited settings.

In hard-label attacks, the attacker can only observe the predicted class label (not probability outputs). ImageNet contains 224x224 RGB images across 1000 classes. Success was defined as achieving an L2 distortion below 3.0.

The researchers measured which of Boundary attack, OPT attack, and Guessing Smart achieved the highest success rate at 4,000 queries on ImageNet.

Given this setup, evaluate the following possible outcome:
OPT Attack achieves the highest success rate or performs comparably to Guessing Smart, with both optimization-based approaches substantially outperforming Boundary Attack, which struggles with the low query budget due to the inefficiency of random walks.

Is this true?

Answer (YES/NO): NO